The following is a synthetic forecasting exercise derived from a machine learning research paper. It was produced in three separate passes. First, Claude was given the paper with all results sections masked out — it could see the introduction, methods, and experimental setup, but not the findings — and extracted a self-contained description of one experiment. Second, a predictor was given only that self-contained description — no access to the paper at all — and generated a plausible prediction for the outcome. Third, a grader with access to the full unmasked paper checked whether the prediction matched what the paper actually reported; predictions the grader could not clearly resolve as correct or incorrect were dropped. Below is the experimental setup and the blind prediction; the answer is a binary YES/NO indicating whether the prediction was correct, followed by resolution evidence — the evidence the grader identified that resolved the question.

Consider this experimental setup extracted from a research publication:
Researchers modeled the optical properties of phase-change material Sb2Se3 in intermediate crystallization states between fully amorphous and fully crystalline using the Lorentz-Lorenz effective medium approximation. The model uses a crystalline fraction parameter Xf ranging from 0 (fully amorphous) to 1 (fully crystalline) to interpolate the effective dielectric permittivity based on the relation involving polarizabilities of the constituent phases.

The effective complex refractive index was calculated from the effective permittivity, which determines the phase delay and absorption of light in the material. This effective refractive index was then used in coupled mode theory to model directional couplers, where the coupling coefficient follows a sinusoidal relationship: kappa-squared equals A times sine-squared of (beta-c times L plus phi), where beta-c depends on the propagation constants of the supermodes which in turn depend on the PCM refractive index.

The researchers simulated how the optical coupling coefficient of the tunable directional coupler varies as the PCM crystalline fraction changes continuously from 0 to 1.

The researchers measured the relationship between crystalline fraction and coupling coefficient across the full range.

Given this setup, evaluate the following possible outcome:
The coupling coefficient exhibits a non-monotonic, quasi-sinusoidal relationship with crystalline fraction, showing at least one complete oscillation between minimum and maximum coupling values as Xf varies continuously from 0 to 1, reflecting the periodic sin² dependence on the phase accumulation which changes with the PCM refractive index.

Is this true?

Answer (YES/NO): NO